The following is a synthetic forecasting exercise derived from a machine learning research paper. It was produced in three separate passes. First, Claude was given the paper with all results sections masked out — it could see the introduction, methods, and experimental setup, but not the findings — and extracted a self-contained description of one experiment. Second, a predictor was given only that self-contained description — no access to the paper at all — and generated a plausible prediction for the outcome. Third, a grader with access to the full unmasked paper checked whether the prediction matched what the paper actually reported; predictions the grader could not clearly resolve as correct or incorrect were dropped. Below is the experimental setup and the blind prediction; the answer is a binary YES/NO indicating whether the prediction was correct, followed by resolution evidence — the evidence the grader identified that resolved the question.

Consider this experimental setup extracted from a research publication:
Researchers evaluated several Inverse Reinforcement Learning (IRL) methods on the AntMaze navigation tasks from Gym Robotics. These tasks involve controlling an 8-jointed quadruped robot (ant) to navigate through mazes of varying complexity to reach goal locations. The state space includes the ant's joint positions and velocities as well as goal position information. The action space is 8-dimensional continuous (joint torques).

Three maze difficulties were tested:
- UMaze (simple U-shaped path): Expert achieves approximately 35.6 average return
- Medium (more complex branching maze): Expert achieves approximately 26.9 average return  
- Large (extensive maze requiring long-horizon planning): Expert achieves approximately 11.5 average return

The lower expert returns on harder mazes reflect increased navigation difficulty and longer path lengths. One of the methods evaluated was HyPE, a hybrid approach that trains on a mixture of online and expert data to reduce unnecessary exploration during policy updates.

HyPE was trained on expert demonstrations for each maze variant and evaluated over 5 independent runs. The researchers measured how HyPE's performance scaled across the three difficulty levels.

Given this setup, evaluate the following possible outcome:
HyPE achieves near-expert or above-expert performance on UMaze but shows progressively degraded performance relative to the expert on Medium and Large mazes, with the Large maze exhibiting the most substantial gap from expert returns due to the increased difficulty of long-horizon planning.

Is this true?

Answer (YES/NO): NO